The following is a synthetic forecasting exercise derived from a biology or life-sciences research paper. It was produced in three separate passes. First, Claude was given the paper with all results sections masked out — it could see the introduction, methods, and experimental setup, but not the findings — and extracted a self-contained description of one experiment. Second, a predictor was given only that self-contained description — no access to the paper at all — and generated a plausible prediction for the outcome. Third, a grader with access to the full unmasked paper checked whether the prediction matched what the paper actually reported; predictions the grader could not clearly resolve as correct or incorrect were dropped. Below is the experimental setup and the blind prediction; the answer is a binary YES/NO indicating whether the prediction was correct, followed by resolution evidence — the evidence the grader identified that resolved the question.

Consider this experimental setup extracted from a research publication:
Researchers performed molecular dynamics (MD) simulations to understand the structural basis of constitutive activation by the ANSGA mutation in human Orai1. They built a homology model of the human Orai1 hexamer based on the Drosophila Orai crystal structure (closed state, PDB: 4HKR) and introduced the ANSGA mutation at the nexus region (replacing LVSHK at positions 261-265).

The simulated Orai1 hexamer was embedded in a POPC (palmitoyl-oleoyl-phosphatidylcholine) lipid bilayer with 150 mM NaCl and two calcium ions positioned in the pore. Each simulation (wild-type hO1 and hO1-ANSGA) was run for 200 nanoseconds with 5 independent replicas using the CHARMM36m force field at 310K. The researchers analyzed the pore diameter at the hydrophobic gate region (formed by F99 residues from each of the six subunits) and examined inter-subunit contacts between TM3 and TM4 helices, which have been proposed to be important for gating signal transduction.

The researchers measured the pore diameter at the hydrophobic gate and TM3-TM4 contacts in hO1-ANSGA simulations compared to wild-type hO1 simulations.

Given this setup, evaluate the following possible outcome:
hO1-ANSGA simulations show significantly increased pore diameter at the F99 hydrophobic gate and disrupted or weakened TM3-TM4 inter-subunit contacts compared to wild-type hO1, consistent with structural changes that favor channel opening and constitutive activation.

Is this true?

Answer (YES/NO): NO